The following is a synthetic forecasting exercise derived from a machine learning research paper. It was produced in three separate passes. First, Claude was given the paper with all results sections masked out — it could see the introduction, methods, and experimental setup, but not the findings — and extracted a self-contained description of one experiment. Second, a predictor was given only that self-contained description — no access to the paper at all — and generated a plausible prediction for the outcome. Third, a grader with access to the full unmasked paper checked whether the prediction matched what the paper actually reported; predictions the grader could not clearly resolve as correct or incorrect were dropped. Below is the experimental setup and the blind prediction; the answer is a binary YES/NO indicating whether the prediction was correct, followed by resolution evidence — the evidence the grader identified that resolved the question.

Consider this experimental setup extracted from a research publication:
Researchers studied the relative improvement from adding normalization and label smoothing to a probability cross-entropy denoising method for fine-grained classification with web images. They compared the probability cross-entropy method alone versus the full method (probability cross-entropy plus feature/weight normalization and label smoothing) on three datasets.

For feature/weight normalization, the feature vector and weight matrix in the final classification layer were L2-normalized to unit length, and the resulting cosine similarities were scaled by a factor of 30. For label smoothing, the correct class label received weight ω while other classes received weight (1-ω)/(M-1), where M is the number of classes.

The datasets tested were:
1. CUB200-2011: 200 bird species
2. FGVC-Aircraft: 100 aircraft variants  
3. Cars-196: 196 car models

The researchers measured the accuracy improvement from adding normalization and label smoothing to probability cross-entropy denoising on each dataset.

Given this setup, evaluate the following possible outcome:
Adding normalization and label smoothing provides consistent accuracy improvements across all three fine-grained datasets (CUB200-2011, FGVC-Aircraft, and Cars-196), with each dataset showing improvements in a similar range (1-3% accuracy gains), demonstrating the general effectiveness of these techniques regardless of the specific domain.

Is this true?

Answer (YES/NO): NO